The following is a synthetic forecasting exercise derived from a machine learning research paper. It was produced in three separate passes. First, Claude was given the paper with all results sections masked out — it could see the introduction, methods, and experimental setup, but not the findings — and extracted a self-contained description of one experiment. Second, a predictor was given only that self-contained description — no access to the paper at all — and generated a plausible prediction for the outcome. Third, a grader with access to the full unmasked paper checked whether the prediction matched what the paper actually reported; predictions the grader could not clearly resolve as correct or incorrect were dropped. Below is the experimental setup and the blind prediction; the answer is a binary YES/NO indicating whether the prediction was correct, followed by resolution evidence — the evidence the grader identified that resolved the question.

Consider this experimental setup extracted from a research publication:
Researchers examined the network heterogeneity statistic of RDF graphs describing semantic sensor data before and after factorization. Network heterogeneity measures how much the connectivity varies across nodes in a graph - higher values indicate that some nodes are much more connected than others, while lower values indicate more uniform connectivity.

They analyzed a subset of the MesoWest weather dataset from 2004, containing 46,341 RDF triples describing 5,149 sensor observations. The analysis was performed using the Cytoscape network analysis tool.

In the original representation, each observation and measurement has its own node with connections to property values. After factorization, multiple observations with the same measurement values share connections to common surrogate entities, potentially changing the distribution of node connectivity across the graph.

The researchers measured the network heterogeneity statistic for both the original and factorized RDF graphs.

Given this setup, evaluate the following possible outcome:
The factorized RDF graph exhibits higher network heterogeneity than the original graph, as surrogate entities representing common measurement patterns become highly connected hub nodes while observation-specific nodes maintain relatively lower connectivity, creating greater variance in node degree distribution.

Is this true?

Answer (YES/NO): NO